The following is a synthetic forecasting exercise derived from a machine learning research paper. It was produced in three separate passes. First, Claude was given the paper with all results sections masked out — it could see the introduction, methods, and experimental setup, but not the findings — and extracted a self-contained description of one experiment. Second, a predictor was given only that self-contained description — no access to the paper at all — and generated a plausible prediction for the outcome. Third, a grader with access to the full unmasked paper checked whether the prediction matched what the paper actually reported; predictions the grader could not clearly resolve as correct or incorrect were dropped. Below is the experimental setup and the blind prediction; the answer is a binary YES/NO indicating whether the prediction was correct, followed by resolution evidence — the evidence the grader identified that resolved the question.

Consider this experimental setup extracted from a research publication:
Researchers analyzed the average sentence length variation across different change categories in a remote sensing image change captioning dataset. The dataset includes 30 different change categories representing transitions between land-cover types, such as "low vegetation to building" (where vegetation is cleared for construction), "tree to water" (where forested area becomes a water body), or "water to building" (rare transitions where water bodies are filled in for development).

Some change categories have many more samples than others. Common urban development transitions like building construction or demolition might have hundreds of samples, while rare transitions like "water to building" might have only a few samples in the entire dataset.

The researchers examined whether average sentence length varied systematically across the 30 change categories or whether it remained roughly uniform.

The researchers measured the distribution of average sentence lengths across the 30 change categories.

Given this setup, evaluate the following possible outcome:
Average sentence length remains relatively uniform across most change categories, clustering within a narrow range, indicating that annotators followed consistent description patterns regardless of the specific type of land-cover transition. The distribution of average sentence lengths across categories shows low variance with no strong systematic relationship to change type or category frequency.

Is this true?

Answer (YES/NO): YES